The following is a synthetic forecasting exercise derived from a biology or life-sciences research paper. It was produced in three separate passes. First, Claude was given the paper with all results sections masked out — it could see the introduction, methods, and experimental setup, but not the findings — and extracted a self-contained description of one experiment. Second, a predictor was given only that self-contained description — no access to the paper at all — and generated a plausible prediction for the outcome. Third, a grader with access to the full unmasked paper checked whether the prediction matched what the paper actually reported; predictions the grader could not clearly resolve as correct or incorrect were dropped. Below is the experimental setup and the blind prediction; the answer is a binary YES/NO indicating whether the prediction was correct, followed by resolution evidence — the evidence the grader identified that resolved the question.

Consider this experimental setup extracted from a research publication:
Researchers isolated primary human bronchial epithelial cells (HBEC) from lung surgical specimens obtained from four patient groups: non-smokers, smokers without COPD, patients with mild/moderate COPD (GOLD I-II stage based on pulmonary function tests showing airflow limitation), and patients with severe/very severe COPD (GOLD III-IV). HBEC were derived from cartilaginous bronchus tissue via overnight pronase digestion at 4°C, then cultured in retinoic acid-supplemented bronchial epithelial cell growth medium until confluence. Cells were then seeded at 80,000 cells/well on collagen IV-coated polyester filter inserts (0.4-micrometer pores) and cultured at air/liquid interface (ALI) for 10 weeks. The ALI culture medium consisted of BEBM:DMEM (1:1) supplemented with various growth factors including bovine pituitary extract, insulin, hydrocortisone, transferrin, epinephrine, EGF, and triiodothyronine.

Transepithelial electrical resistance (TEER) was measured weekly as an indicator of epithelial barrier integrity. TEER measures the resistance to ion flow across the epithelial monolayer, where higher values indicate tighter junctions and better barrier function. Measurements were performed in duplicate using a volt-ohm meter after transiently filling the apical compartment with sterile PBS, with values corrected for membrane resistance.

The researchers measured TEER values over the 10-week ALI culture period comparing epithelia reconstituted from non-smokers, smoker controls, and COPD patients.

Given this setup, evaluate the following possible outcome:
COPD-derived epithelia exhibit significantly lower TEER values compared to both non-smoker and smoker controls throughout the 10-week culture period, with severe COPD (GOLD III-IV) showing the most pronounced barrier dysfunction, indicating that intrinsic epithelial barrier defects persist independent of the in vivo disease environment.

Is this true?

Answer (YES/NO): YES